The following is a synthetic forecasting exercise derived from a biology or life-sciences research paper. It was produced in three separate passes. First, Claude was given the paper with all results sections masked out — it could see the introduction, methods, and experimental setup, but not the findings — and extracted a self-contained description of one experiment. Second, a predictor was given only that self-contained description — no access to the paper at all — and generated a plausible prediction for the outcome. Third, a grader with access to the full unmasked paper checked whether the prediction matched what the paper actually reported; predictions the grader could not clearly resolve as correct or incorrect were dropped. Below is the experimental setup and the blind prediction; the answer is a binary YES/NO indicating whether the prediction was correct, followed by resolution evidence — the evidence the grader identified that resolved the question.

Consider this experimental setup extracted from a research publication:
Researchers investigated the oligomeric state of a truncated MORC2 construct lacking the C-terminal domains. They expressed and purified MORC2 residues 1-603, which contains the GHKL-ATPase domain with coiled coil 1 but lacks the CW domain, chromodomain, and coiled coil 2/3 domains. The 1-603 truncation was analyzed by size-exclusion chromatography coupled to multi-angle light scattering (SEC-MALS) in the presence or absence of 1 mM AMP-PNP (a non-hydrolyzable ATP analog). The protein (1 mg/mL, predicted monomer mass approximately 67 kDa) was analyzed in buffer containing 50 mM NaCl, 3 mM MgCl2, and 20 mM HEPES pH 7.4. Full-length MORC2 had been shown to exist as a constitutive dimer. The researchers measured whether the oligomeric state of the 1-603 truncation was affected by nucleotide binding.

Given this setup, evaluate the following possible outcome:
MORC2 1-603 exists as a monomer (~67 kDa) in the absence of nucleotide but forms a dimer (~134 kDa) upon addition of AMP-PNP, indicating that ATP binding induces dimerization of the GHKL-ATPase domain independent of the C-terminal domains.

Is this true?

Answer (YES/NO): YES